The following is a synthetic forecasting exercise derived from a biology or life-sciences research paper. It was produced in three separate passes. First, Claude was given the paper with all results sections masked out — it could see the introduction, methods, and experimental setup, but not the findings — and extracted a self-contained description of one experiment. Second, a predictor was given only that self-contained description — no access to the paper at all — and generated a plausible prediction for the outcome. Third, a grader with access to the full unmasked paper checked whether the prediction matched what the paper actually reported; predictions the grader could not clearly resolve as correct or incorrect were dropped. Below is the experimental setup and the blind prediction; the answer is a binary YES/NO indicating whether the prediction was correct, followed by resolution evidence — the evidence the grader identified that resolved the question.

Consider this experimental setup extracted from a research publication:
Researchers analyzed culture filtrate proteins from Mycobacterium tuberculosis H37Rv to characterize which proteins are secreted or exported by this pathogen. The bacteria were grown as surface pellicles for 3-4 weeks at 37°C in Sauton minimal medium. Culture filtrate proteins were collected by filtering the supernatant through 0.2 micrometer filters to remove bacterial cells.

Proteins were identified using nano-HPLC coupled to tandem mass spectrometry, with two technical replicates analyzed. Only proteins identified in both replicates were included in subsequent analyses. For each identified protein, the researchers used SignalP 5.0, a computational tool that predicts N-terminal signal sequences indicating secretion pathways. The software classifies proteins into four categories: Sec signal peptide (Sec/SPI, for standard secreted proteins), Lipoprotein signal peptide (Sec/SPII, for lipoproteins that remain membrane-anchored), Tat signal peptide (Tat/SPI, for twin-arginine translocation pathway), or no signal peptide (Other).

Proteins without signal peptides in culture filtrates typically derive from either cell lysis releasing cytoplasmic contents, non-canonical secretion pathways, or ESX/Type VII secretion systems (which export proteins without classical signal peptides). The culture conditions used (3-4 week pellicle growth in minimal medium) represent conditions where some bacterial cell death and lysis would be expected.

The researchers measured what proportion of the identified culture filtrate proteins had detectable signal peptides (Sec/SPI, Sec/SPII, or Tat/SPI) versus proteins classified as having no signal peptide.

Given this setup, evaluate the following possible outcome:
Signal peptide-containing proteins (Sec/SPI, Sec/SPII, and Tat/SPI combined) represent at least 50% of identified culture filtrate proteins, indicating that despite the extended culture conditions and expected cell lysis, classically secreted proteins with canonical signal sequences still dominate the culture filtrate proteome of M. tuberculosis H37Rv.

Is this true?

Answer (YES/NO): NO